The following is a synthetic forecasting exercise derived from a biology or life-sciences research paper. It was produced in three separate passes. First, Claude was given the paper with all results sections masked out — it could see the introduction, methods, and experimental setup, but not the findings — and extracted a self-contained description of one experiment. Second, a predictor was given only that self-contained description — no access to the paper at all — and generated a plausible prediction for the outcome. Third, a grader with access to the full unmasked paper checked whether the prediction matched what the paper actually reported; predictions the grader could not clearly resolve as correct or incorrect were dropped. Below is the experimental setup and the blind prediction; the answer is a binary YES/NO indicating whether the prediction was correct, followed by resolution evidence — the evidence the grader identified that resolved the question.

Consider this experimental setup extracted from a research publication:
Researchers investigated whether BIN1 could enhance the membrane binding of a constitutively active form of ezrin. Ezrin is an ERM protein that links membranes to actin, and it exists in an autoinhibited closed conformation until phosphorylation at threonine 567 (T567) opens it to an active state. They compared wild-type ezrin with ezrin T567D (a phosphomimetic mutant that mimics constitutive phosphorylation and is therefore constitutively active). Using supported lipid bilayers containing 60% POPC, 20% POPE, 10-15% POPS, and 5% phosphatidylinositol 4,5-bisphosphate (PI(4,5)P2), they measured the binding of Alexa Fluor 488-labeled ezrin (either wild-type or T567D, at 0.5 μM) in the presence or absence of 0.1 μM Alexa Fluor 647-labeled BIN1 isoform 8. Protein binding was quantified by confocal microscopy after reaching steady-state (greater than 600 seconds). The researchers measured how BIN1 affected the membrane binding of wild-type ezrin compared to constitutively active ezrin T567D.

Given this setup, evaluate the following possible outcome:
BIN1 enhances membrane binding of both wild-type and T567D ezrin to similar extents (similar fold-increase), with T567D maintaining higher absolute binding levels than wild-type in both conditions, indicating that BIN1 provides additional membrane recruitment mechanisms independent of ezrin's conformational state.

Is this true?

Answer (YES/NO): NO